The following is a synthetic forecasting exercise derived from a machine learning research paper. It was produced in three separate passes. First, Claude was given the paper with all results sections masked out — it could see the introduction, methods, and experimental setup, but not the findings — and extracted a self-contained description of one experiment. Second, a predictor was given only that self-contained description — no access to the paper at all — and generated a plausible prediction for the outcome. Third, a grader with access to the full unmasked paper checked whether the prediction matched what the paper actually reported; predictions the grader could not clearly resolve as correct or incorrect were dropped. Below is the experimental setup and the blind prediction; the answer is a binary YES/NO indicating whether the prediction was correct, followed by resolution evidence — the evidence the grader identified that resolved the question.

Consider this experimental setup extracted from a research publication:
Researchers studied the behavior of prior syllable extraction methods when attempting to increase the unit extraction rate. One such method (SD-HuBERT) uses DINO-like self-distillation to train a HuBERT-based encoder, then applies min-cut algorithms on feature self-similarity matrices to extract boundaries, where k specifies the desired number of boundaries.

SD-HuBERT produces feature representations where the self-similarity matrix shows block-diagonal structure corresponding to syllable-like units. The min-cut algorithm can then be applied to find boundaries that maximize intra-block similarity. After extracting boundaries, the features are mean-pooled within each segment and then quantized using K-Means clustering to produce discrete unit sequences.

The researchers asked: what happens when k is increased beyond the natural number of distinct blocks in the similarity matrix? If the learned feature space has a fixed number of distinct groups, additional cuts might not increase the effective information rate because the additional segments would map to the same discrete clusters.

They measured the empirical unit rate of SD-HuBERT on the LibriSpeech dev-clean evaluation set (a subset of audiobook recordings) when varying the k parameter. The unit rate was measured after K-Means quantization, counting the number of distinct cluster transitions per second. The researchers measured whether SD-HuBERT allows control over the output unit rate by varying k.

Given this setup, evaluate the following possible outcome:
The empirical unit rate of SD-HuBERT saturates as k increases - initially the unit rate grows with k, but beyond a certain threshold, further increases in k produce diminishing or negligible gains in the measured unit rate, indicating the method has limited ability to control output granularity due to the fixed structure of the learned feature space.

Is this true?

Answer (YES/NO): YES